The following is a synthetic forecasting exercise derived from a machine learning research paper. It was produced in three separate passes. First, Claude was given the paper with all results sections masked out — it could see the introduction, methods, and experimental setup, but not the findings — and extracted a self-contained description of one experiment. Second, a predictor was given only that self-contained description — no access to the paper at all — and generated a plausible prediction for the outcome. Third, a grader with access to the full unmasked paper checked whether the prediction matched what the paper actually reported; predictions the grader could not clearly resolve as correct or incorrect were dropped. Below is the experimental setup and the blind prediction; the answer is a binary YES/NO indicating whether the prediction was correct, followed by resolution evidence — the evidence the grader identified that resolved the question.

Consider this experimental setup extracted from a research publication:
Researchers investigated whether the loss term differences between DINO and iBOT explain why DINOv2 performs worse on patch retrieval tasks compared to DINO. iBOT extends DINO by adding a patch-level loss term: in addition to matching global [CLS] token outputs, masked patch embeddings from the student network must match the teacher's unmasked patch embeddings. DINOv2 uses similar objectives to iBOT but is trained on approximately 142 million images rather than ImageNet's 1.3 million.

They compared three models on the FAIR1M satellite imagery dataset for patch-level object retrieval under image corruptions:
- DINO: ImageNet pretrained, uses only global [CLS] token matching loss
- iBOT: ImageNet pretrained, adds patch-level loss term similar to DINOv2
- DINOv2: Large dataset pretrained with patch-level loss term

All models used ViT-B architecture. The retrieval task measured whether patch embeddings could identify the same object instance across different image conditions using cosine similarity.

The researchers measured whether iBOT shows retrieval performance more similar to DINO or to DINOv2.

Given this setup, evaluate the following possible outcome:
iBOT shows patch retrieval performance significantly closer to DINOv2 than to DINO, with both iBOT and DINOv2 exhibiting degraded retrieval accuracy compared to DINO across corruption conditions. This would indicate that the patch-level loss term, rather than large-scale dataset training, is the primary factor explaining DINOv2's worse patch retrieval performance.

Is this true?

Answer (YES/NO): NO